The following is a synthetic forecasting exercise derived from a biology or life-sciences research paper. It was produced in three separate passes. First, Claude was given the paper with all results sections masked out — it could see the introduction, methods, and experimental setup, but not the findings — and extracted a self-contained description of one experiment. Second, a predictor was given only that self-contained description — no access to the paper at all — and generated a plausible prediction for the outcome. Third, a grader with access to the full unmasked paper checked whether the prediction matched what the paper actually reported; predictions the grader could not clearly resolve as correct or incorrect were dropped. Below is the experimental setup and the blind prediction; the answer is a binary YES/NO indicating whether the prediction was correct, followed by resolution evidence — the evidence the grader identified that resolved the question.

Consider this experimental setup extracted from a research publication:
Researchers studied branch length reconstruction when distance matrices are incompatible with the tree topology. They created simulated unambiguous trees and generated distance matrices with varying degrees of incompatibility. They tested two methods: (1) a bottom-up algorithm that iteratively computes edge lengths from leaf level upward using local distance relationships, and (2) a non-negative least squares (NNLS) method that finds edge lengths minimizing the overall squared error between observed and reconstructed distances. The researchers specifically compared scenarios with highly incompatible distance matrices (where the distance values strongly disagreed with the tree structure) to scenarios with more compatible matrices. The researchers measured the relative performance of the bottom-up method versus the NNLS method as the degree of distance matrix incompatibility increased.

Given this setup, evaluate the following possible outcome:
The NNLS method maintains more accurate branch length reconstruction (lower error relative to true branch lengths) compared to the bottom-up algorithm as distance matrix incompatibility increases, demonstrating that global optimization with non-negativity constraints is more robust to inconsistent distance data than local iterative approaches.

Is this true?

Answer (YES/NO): YES